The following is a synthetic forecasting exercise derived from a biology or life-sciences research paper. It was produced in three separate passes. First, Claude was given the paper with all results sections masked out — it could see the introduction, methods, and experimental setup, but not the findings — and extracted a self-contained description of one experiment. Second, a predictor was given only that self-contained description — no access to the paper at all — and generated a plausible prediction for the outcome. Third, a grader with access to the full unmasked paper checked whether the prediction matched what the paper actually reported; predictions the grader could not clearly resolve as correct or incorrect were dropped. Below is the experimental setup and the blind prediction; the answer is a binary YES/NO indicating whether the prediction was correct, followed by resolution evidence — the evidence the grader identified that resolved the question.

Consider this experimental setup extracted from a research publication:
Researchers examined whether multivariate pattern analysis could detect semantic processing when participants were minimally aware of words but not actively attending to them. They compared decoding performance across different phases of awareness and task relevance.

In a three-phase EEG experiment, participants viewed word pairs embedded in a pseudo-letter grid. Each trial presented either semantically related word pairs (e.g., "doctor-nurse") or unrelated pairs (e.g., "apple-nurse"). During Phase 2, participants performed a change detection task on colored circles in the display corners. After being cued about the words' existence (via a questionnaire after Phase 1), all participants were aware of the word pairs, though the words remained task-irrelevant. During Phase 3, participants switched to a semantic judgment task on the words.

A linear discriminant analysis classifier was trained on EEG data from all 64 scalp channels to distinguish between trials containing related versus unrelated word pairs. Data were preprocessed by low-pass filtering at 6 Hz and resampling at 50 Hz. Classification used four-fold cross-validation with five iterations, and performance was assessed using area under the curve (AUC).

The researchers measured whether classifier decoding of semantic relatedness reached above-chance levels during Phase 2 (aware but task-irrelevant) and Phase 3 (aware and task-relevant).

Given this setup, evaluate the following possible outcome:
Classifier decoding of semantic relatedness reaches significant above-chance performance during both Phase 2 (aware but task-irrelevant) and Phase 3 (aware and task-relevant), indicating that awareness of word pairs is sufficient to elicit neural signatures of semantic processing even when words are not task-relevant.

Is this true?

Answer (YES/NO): YES